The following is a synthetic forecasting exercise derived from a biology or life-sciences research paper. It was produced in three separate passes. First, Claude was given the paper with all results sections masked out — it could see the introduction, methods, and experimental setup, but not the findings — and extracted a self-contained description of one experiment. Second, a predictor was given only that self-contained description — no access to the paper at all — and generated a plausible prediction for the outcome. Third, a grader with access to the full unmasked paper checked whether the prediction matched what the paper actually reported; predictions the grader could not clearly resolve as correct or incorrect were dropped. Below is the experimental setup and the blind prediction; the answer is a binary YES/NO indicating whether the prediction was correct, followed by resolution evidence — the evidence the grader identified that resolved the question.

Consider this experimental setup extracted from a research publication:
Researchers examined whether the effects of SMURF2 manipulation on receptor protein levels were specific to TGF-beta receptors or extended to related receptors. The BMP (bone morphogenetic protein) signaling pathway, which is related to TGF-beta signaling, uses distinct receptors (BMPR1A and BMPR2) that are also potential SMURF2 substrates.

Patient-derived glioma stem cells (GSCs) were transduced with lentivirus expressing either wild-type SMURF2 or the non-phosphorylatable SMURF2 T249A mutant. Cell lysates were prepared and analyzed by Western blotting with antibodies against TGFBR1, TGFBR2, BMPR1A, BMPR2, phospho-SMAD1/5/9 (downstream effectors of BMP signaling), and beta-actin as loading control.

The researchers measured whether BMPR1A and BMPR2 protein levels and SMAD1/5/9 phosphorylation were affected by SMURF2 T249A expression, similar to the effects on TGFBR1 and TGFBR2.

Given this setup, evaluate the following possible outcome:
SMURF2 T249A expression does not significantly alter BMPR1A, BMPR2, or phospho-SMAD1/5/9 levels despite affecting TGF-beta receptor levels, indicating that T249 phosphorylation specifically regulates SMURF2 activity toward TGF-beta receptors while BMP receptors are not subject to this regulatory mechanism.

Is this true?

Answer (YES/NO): YES